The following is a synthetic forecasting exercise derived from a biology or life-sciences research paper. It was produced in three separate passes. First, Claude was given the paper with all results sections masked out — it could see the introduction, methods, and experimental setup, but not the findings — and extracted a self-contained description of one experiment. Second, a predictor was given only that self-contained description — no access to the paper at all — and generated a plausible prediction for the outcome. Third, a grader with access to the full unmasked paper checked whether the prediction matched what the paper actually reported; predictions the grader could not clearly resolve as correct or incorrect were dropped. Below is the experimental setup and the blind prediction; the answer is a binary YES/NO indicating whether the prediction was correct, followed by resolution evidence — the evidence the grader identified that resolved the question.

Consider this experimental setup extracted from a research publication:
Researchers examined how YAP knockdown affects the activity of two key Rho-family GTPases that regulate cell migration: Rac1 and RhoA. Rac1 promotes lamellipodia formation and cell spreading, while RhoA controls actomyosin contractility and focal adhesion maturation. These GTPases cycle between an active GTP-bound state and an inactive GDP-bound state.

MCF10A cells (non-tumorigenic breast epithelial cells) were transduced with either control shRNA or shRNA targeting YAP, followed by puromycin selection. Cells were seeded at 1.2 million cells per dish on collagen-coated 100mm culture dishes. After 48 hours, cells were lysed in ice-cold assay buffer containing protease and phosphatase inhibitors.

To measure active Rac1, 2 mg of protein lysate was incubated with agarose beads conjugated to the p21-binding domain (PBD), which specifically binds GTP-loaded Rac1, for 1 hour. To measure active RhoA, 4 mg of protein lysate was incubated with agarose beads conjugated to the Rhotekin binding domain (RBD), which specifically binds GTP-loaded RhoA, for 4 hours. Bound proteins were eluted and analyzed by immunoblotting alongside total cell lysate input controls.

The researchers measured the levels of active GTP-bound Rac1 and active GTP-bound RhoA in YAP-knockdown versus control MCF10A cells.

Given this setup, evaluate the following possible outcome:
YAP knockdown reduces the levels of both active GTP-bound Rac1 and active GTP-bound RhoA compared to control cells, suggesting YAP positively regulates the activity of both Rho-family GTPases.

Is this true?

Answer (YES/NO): NO